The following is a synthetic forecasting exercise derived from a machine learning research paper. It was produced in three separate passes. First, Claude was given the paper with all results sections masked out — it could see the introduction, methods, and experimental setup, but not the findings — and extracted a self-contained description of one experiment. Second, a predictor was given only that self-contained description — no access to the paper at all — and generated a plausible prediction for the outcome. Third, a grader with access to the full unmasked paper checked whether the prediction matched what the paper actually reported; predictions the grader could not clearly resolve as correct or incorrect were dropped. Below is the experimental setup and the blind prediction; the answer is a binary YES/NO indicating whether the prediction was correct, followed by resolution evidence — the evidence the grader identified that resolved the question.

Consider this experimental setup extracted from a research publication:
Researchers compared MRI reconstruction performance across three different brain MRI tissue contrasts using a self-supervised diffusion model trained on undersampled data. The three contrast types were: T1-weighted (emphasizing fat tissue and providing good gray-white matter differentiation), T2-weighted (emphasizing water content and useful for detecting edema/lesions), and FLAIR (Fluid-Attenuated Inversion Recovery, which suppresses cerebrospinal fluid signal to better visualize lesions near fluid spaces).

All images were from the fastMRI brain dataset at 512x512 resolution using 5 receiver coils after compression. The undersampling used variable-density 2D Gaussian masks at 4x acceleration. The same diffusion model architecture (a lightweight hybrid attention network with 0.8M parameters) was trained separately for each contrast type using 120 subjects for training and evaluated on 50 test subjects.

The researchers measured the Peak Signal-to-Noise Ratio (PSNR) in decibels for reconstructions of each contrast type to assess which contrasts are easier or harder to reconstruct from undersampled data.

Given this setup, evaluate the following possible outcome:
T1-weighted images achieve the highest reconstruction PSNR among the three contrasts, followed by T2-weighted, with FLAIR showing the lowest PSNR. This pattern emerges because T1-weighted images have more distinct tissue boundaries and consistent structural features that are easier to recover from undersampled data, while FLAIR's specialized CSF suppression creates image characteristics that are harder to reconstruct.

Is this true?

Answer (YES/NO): YES